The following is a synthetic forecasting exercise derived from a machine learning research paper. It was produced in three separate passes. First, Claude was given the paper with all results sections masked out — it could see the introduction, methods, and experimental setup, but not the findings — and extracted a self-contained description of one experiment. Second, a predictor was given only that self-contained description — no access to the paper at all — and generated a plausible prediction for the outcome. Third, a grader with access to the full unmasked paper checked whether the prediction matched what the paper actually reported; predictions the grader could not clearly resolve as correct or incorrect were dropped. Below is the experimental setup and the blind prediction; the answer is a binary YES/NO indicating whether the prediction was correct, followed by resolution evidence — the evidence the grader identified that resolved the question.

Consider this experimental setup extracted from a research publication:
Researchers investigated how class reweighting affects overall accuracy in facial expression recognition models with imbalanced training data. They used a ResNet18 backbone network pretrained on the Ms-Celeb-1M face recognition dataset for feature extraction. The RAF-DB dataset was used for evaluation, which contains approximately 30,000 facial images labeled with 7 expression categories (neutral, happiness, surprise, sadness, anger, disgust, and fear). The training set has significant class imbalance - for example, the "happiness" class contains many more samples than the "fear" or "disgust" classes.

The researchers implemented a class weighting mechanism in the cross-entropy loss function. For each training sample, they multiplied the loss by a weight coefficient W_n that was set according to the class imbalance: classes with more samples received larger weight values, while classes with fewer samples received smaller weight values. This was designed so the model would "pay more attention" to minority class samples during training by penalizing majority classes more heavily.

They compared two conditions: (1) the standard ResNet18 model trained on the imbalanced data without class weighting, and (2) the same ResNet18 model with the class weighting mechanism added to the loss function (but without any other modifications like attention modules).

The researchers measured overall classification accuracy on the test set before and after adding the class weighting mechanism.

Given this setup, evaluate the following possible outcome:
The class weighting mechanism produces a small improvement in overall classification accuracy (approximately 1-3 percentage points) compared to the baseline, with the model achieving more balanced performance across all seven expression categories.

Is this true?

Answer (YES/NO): YES